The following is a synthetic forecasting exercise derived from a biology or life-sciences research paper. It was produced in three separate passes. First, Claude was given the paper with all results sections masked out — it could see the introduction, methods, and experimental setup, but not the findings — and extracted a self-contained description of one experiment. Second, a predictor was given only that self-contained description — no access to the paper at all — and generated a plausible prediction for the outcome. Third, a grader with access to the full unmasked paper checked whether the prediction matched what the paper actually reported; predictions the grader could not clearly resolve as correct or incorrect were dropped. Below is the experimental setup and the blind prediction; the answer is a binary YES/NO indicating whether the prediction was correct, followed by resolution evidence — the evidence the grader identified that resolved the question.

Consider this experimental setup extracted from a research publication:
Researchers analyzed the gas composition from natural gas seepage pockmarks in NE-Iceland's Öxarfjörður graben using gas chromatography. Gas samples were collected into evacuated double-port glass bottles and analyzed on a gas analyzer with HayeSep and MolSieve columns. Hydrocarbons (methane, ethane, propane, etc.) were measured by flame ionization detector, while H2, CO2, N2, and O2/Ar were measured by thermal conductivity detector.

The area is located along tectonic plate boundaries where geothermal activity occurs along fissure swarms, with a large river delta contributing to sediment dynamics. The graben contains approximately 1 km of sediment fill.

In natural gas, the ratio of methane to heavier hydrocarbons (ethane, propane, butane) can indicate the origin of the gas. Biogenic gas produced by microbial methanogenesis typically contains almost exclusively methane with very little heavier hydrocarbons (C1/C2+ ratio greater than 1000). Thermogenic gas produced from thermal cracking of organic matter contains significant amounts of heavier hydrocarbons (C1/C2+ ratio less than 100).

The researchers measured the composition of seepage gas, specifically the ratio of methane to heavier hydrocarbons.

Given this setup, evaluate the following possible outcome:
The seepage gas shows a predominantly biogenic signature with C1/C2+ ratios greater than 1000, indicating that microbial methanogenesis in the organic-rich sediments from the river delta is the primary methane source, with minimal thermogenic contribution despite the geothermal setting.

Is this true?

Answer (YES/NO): NO